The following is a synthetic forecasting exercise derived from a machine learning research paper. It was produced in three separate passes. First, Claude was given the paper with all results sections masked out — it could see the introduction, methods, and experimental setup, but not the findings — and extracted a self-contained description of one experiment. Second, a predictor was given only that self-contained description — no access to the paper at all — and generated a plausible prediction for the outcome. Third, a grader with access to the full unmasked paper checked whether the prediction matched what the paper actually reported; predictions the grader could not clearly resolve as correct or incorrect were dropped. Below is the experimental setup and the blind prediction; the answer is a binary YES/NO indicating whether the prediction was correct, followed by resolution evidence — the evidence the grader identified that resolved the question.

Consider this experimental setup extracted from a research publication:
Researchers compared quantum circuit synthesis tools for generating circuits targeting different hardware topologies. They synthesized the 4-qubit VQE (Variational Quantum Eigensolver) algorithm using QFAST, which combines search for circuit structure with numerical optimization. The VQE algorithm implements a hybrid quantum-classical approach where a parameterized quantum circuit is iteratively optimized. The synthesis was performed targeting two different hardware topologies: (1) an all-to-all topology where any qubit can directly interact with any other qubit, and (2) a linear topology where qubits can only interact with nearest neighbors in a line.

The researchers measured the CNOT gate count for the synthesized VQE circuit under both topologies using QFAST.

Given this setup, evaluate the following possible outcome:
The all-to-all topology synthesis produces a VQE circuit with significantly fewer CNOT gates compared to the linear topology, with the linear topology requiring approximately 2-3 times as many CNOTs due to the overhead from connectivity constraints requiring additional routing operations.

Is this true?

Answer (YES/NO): NO